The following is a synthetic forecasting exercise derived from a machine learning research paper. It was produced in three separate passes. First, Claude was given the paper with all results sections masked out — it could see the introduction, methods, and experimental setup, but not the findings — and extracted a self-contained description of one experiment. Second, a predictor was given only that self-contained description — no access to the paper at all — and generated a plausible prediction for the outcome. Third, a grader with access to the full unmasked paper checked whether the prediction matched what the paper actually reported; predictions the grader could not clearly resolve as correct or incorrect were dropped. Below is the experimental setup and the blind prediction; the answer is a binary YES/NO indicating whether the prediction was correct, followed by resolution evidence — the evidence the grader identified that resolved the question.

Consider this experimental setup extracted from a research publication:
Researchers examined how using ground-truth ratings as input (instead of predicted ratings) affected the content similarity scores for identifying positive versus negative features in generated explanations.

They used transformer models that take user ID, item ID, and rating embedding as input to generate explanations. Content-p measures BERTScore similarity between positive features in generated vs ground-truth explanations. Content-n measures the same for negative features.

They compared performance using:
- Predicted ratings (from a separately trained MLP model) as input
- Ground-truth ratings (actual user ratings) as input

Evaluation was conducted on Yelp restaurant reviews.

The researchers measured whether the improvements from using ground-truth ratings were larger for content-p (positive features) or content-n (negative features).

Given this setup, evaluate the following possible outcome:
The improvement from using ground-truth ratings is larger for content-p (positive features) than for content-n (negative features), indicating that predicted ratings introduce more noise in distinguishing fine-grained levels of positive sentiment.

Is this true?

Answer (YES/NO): NO